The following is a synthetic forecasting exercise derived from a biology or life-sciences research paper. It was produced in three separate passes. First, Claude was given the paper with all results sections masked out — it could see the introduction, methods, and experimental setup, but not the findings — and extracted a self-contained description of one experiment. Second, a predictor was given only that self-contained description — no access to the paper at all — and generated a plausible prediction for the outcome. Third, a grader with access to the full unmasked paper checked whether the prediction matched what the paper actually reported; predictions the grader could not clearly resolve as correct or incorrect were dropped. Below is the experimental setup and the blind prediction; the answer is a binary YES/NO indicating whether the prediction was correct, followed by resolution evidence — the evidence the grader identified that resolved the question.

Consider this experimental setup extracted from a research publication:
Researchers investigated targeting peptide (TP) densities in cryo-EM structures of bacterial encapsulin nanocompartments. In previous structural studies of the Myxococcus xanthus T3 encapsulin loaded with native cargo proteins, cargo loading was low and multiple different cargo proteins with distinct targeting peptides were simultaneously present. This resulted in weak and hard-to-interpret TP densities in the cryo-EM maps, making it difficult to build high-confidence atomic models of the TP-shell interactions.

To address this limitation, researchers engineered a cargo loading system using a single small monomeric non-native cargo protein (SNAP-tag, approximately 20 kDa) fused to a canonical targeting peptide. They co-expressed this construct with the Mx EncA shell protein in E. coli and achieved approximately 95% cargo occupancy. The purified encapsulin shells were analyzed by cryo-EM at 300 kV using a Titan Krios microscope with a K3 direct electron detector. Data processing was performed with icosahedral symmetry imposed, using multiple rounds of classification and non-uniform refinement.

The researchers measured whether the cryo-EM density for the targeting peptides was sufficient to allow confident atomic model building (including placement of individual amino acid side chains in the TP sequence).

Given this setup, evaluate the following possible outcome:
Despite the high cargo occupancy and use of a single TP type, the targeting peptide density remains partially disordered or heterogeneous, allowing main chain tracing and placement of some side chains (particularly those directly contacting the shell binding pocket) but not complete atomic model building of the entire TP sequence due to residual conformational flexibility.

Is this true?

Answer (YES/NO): NO